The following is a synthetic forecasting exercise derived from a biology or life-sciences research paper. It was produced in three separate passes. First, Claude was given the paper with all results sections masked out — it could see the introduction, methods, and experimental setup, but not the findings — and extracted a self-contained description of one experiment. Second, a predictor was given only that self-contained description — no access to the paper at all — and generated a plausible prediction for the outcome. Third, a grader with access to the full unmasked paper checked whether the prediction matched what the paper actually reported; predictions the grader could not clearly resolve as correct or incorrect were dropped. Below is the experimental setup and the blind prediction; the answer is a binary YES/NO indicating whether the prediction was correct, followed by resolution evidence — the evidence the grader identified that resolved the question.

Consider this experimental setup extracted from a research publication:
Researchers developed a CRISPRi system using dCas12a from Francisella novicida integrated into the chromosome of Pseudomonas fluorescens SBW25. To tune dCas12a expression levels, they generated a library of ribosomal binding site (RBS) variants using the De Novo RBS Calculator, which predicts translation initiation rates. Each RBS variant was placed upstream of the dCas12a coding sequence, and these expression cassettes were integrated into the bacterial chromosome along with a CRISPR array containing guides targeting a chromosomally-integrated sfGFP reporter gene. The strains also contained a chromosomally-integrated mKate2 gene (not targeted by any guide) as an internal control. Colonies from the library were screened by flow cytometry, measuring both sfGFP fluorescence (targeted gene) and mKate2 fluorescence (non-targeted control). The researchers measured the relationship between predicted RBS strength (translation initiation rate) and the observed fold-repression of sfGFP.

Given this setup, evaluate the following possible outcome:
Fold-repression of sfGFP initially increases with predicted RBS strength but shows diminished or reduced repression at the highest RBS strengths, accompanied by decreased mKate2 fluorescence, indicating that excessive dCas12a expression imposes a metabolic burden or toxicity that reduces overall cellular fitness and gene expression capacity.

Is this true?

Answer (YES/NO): NO